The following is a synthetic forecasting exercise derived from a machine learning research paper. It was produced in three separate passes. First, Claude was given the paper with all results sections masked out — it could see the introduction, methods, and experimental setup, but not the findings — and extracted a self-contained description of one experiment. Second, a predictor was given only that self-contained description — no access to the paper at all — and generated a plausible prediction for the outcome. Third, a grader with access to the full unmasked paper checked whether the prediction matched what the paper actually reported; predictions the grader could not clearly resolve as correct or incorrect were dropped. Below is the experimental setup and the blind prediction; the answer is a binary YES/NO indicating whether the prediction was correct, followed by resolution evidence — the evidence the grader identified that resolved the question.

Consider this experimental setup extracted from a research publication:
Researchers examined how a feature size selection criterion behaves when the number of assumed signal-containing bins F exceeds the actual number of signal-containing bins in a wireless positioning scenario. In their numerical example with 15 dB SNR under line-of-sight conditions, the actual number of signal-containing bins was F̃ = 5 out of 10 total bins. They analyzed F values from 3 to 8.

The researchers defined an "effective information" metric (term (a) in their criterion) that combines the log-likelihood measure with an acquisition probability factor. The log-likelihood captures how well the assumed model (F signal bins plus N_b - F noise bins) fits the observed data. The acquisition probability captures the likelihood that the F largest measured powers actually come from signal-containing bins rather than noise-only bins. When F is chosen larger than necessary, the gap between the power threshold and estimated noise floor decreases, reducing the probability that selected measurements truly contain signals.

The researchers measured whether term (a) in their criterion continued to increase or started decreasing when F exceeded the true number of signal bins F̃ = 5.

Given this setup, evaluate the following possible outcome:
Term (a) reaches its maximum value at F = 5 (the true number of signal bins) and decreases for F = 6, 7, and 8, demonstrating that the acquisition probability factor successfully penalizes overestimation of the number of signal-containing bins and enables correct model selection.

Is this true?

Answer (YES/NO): YES